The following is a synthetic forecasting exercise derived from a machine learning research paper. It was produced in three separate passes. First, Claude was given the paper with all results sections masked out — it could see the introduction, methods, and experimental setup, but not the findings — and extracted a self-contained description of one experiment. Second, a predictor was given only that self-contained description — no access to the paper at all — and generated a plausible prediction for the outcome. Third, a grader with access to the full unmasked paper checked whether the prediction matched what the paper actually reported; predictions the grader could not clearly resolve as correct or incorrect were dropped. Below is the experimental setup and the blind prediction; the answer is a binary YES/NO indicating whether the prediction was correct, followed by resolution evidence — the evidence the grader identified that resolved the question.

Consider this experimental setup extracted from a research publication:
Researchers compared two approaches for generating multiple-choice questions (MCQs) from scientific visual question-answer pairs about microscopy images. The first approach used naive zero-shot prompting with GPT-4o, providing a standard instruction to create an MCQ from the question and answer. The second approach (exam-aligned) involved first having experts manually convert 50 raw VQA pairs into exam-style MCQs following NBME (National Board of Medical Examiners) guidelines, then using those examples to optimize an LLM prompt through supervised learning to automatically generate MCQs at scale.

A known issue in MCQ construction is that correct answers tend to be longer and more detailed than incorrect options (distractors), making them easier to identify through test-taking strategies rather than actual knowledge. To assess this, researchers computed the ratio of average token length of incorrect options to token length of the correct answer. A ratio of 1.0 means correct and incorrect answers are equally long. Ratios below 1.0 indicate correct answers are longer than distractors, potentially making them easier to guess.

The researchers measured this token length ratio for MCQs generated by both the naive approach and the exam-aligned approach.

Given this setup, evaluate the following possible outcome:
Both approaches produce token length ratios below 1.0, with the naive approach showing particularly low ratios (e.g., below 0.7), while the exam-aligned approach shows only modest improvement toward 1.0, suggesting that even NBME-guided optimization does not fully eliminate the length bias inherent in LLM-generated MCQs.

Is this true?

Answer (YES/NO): NO